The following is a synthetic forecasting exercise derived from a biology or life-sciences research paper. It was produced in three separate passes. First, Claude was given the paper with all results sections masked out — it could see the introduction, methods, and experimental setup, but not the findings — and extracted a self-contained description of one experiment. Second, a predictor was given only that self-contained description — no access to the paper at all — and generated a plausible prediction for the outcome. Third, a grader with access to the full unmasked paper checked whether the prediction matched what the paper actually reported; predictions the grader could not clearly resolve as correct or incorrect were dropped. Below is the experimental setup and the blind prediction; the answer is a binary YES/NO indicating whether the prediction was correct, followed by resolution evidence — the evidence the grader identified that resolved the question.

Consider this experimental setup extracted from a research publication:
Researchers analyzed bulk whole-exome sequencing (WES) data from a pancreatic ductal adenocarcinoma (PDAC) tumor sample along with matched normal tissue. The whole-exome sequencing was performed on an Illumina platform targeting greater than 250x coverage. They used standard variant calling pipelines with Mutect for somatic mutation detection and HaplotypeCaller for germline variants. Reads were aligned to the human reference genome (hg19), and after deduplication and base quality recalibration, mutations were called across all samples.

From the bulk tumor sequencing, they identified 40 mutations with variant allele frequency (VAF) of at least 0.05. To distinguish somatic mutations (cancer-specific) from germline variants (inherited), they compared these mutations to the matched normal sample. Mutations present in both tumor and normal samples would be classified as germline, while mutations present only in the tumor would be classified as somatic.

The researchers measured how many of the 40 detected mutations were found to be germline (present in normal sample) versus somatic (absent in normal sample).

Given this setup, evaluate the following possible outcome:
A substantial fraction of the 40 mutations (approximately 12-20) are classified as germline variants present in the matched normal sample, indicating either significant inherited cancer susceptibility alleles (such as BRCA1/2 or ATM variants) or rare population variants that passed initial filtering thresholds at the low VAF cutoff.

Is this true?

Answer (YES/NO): NO